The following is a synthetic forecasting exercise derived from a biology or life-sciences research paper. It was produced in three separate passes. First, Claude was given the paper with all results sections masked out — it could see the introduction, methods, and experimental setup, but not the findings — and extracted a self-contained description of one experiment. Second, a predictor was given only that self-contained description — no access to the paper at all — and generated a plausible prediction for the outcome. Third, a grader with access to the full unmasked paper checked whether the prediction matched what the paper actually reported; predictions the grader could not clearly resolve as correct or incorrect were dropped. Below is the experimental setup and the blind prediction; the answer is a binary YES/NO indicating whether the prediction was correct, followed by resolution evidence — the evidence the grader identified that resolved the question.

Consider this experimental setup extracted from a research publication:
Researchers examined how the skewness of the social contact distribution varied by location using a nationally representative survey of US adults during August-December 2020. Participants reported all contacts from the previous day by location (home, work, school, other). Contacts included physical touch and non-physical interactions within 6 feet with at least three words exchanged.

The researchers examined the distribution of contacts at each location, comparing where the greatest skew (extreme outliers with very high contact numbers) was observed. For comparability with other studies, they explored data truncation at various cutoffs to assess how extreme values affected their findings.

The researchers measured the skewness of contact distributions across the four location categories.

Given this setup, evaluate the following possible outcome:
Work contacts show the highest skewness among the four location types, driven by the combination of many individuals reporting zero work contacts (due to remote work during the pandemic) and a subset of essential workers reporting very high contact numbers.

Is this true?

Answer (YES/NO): YES